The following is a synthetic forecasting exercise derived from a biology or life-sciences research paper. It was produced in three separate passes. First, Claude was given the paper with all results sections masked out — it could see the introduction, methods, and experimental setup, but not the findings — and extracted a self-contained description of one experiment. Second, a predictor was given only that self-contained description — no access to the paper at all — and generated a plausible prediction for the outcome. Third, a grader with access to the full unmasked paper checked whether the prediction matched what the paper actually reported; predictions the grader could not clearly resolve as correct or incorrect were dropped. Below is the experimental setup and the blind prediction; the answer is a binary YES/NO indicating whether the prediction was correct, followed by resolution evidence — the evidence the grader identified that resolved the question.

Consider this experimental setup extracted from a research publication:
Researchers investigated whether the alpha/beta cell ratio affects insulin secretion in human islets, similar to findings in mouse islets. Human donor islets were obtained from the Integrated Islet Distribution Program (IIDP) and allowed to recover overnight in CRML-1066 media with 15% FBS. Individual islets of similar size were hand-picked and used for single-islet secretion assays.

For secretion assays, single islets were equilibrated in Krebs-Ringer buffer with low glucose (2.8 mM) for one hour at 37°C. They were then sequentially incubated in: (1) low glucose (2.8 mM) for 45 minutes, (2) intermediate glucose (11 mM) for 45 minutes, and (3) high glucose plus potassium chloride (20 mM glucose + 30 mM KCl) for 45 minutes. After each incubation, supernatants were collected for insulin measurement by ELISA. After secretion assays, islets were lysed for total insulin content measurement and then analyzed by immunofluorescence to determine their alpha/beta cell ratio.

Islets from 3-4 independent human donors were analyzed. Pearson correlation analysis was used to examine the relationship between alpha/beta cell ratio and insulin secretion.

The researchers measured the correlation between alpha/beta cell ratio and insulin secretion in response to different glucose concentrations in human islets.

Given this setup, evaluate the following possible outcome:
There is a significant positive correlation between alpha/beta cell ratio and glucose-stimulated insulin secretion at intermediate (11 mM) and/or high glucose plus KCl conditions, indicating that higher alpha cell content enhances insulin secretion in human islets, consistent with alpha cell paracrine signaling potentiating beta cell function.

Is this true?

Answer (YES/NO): YES